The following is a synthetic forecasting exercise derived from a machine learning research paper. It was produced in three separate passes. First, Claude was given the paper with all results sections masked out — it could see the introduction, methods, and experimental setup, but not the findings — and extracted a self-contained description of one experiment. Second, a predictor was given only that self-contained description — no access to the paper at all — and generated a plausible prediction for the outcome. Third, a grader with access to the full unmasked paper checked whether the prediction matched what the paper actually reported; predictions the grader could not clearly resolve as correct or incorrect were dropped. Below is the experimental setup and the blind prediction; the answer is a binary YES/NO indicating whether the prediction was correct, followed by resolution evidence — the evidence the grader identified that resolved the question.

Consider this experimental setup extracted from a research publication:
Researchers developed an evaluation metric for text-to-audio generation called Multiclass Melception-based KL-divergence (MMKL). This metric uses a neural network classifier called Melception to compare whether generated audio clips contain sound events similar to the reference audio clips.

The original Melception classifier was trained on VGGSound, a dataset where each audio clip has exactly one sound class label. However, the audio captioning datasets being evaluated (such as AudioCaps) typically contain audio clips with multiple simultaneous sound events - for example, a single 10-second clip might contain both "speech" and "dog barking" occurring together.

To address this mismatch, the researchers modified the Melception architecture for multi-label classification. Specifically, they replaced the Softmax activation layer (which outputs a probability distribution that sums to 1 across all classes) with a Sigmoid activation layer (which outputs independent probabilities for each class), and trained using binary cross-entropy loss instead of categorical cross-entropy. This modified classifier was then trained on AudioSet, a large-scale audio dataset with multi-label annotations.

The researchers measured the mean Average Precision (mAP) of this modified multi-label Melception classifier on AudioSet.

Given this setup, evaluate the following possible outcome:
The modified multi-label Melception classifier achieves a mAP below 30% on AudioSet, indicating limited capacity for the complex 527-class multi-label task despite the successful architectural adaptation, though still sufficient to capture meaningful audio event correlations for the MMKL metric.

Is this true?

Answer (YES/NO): NO